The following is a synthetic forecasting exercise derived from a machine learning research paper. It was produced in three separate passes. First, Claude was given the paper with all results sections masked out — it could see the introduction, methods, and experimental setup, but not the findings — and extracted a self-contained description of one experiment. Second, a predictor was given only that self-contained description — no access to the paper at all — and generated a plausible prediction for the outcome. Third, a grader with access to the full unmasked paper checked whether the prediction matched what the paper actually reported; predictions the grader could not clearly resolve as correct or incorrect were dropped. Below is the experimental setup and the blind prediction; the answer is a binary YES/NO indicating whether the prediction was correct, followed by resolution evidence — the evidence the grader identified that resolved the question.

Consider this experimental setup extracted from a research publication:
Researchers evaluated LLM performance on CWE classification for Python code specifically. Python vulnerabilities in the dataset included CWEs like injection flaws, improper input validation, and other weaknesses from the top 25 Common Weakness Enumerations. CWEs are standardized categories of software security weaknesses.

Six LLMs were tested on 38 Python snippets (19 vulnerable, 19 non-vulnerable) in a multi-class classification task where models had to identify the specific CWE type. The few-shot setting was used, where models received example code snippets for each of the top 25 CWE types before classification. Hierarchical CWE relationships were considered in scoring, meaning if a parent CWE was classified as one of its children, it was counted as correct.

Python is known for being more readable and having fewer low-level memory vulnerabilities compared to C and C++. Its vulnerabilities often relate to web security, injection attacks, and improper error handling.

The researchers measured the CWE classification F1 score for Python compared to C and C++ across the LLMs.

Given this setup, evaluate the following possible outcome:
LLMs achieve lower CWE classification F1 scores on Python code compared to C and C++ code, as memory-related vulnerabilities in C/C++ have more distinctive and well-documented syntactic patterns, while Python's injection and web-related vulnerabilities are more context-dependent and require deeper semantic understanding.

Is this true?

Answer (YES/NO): YES